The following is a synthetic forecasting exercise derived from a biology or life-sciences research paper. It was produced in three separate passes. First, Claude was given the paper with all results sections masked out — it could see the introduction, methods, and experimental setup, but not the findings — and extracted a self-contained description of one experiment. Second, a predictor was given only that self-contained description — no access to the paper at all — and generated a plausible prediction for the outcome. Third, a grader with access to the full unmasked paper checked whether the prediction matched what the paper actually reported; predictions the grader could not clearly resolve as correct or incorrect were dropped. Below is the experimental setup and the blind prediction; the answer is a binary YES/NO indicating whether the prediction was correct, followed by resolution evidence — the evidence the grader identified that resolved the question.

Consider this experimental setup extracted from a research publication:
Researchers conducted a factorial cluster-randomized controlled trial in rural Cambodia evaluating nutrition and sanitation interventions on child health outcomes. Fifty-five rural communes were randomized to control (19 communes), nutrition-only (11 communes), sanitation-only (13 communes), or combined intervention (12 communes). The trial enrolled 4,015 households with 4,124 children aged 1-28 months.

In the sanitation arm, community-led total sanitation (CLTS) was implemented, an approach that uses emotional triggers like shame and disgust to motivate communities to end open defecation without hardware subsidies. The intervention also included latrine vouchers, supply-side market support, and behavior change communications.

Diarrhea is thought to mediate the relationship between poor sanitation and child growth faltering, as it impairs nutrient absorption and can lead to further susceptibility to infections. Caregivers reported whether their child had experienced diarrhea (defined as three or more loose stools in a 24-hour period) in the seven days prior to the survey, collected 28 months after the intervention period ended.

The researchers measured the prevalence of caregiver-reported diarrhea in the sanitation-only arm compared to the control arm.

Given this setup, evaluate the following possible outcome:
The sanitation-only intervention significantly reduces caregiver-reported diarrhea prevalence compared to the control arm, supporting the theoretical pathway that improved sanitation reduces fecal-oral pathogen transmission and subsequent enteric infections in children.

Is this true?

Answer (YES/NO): NO